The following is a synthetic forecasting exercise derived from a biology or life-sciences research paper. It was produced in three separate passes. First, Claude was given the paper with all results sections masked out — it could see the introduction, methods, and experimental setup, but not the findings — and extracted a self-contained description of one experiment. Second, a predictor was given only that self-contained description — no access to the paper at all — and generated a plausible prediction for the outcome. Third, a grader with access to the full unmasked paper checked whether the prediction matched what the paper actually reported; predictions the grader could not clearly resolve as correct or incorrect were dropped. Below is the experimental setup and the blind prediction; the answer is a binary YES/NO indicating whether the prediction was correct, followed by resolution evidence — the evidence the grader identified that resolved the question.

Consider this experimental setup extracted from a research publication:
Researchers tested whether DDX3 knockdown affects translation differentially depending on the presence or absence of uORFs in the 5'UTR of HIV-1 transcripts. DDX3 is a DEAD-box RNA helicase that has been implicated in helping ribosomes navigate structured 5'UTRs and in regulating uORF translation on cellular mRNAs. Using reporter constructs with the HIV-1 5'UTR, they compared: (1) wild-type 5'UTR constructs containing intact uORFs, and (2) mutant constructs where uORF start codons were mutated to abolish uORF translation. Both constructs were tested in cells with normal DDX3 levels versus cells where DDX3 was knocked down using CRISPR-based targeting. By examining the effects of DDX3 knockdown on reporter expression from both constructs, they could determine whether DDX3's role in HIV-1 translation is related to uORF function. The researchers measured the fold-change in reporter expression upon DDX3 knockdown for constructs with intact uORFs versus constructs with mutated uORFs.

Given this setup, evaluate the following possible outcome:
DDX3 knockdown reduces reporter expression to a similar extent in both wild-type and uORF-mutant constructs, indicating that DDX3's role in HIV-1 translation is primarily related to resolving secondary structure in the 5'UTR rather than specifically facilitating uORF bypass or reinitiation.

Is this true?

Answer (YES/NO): NO